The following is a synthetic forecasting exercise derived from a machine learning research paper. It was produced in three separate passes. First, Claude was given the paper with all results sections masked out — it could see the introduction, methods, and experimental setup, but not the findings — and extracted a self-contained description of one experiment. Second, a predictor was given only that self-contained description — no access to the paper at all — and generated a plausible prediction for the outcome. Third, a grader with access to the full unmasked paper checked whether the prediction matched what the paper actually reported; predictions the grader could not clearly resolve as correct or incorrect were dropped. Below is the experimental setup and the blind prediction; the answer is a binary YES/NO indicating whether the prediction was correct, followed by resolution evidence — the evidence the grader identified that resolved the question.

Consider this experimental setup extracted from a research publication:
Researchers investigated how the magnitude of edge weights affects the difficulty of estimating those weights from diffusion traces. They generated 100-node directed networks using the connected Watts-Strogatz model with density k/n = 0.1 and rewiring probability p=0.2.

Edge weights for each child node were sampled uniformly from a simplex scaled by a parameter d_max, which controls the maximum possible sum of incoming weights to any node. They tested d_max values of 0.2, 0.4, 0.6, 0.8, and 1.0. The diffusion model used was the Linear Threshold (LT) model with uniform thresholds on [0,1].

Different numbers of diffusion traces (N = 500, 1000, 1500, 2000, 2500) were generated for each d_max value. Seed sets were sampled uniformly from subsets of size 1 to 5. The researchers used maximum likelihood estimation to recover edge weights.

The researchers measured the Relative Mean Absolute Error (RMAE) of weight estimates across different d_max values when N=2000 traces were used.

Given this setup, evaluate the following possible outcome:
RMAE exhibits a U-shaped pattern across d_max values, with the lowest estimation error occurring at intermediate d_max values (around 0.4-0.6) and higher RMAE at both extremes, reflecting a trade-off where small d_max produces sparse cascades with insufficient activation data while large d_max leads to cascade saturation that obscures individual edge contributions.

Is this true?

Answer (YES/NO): NO